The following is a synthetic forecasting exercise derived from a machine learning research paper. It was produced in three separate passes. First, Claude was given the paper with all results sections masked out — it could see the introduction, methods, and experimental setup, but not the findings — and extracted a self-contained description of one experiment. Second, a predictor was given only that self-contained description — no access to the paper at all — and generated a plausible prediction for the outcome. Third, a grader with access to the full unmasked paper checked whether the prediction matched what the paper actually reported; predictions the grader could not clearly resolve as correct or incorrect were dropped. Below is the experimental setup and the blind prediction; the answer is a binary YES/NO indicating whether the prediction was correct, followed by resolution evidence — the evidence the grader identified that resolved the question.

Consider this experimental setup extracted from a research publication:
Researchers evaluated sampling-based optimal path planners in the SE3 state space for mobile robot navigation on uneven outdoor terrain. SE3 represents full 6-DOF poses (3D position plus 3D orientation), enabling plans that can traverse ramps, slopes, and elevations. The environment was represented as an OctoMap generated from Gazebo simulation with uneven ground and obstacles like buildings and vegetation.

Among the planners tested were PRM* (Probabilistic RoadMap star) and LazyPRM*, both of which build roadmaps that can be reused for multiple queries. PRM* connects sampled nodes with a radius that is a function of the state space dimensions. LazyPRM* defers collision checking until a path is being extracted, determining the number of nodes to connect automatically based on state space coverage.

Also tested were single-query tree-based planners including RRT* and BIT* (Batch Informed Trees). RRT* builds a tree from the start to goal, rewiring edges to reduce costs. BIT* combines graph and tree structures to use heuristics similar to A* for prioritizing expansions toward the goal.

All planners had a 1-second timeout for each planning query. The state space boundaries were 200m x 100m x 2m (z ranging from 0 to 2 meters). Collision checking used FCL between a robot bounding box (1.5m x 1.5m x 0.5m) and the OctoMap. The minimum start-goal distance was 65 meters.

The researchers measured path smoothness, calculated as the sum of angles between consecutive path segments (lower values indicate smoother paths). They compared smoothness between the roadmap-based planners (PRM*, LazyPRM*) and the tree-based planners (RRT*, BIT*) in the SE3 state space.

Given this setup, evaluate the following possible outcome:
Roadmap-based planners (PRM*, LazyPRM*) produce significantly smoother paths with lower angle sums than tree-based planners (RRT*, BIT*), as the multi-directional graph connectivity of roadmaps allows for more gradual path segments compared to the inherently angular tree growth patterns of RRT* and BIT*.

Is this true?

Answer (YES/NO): NO